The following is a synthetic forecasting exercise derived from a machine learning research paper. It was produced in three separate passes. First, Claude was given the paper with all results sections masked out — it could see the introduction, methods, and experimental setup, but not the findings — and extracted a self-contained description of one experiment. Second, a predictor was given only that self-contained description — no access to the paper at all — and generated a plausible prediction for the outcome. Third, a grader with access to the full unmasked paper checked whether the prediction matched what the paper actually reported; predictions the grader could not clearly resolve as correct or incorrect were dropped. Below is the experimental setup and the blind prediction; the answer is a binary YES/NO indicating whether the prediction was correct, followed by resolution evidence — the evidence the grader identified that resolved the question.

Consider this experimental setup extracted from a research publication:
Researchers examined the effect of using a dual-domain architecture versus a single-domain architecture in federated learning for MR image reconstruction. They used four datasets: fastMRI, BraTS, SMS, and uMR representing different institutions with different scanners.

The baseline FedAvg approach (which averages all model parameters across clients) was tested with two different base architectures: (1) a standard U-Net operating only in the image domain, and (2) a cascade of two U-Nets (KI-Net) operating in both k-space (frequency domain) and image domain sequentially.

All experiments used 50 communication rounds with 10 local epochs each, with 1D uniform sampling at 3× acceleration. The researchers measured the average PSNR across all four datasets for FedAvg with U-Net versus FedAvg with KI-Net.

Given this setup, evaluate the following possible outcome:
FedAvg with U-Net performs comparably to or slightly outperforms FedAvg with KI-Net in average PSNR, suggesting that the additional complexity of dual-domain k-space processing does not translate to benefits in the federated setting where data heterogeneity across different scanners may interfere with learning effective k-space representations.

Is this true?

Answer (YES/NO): NO